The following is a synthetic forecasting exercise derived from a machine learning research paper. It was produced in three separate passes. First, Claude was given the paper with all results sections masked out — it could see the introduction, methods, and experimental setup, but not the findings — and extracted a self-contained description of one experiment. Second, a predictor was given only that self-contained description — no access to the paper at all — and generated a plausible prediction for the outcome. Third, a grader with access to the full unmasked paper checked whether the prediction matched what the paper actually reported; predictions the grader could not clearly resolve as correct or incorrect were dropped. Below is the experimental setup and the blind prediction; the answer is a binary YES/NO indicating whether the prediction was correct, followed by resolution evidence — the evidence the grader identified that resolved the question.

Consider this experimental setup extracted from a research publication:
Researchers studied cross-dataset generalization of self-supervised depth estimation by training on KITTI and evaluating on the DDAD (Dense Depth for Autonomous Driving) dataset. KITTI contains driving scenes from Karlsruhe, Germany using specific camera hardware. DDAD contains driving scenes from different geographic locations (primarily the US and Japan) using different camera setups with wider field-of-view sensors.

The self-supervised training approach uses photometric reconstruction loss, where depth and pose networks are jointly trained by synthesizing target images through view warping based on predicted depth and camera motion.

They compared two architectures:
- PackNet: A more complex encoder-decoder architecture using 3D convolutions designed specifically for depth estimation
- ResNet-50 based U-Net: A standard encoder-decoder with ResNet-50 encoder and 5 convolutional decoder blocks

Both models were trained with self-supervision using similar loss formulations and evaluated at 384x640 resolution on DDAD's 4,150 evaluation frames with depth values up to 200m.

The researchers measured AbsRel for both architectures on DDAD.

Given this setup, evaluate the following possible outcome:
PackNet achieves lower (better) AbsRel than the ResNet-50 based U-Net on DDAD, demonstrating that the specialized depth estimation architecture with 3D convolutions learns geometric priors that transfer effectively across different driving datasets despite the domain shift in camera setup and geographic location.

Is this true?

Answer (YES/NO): NO